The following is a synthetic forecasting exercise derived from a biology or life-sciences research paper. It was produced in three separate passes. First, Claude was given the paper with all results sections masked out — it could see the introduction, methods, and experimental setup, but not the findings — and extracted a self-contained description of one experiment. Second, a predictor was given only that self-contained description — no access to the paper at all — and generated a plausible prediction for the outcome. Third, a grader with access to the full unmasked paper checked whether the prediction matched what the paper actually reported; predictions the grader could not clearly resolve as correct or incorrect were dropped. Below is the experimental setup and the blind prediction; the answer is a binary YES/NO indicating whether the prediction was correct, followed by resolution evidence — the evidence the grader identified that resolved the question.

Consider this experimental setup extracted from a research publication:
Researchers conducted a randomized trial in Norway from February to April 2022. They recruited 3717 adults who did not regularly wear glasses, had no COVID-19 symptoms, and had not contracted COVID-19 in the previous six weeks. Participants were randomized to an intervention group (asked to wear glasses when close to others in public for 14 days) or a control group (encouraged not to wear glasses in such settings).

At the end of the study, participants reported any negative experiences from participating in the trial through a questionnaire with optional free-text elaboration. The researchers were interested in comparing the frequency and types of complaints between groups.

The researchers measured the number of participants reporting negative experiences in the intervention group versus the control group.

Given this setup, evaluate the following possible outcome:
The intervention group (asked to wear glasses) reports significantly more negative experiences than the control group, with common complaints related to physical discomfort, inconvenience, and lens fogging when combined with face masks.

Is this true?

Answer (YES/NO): YES